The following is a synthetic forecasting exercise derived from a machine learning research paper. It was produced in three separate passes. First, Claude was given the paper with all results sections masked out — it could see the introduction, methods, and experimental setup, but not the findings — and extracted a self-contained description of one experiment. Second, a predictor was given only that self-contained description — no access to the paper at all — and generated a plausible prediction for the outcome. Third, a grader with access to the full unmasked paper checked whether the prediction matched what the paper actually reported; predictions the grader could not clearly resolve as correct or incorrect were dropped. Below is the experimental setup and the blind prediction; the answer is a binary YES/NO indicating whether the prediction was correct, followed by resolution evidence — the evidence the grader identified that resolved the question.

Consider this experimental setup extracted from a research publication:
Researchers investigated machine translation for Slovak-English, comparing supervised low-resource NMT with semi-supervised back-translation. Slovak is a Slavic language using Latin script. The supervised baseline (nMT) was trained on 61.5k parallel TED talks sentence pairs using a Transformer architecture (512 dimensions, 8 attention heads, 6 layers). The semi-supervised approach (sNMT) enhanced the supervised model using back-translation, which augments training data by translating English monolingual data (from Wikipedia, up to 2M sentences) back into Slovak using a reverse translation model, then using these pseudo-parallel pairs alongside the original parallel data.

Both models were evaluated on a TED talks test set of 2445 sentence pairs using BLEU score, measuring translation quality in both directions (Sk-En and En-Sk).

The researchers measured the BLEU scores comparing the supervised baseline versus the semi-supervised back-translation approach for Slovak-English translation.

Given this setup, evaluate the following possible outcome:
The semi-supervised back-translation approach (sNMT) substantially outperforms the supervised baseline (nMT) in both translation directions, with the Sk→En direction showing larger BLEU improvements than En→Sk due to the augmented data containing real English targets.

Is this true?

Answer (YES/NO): NO